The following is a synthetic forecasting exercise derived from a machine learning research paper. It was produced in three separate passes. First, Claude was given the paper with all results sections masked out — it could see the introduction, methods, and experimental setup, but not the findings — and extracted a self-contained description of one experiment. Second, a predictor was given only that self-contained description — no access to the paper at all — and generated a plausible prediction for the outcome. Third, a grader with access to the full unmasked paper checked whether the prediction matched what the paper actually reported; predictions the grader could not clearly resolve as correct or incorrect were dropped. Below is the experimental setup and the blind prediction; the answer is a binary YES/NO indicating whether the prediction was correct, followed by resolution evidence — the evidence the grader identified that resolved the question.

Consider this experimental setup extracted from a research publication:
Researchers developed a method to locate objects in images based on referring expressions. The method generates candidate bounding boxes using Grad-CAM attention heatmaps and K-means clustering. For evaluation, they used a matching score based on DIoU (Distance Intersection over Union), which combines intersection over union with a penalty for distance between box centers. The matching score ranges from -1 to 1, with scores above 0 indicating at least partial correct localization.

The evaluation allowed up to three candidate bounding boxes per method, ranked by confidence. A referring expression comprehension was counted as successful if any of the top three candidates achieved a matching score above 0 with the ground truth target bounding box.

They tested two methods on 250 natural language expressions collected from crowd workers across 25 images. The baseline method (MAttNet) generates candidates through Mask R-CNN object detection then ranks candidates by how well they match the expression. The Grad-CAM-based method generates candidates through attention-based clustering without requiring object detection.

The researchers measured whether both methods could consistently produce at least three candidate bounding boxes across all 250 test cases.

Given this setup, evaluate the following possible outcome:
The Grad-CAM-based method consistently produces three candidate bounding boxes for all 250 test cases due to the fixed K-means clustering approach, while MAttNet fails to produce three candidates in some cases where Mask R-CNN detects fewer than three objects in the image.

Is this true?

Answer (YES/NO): NO